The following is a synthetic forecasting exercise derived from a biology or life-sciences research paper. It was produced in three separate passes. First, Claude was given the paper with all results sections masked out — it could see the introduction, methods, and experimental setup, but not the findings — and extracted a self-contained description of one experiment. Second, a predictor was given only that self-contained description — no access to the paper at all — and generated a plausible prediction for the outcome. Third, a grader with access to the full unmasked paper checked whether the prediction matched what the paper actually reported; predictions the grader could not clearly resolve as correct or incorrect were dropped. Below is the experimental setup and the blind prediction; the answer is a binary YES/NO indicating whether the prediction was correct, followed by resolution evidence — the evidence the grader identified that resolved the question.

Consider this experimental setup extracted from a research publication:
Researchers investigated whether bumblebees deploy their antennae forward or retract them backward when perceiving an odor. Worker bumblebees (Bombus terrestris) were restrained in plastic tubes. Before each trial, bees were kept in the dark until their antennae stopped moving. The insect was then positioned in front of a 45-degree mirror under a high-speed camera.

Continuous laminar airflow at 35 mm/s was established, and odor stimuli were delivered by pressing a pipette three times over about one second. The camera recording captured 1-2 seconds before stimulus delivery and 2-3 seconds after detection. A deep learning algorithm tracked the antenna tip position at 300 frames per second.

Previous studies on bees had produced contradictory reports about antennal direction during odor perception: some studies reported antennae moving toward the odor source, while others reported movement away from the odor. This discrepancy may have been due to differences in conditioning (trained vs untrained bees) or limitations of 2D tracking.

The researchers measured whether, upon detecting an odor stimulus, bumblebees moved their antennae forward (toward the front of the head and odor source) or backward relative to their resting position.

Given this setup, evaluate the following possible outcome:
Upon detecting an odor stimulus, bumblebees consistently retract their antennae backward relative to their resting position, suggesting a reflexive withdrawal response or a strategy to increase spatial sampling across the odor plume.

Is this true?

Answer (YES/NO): NO